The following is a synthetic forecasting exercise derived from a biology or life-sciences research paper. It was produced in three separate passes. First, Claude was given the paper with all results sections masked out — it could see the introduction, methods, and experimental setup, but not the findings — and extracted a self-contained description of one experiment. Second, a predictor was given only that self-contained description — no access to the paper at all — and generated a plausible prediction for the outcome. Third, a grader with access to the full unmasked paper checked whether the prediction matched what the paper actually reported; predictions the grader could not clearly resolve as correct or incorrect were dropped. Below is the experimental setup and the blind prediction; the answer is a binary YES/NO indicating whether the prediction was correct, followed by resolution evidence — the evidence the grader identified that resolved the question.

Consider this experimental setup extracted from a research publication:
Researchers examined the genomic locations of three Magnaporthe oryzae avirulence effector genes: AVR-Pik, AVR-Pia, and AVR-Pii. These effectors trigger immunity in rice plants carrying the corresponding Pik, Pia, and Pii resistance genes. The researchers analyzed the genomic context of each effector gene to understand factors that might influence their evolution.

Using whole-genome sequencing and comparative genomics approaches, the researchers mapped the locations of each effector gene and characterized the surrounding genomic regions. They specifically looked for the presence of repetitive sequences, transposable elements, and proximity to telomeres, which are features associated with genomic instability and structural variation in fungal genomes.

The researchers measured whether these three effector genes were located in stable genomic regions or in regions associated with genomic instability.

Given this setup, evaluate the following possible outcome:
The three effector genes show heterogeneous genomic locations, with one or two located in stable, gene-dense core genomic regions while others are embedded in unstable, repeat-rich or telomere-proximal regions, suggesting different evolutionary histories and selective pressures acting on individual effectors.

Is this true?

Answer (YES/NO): NO